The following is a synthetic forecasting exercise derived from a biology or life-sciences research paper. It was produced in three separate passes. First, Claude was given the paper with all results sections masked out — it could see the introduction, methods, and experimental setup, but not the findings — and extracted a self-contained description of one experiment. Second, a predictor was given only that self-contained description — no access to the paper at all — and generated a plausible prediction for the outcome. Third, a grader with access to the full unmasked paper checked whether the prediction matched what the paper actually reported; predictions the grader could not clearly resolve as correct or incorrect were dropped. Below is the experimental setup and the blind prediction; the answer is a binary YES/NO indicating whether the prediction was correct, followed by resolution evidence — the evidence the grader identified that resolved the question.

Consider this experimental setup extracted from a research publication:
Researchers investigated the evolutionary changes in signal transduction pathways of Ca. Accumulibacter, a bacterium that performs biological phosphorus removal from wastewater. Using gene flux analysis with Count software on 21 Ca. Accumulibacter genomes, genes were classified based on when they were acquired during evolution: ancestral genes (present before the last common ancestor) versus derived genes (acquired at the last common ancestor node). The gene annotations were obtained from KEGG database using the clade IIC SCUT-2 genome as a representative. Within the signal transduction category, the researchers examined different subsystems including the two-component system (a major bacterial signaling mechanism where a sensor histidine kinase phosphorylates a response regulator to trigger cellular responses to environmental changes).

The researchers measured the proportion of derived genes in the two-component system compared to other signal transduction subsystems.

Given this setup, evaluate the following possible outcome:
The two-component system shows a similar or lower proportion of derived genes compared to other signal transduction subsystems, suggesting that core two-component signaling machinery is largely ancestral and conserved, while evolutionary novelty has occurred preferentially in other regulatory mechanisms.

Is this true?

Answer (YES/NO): NO